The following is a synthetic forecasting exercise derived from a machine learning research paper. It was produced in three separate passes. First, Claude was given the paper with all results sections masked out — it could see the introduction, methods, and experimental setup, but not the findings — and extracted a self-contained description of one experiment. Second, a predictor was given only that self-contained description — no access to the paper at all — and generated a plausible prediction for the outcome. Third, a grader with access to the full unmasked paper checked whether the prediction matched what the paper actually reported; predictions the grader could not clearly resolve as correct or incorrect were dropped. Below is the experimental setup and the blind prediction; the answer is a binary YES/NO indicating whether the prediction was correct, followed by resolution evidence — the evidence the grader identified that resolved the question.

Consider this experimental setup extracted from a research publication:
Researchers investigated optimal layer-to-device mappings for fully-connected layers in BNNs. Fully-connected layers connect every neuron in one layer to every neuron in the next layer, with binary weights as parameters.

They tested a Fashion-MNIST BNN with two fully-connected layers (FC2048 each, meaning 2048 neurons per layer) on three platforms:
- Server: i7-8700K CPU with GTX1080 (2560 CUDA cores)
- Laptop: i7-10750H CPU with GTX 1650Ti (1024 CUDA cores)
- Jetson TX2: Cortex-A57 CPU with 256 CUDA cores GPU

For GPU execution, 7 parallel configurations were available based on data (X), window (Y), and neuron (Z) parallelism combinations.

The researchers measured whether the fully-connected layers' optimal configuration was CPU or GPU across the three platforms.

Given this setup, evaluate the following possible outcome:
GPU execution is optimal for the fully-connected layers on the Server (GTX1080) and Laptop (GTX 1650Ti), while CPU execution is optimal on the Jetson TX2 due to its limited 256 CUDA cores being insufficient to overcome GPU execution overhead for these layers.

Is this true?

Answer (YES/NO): NO